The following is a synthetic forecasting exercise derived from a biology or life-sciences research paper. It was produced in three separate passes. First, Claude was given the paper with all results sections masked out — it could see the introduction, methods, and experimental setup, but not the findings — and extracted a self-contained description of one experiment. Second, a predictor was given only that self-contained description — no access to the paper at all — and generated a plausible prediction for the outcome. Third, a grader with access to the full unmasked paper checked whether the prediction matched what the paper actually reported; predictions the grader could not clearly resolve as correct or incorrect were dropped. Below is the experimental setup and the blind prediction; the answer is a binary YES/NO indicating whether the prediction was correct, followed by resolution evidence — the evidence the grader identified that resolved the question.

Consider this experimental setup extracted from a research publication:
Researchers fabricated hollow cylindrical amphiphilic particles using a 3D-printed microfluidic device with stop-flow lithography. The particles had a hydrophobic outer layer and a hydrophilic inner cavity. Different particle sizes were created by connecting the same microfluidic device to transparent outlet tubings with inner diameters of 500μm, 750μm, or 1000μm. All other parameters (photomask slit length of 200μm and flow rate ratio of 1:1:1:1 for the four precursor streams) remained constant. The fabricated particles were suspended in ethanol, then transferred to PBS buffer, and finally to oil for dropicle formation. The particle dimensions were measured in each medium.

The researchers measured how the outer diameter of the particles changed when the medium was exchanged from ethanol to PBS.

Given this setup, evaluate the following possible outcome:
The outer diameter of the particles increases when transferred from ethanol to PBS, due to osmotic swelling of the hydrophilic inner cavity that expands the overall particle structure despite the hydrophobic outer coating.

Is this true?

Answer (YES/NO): NO